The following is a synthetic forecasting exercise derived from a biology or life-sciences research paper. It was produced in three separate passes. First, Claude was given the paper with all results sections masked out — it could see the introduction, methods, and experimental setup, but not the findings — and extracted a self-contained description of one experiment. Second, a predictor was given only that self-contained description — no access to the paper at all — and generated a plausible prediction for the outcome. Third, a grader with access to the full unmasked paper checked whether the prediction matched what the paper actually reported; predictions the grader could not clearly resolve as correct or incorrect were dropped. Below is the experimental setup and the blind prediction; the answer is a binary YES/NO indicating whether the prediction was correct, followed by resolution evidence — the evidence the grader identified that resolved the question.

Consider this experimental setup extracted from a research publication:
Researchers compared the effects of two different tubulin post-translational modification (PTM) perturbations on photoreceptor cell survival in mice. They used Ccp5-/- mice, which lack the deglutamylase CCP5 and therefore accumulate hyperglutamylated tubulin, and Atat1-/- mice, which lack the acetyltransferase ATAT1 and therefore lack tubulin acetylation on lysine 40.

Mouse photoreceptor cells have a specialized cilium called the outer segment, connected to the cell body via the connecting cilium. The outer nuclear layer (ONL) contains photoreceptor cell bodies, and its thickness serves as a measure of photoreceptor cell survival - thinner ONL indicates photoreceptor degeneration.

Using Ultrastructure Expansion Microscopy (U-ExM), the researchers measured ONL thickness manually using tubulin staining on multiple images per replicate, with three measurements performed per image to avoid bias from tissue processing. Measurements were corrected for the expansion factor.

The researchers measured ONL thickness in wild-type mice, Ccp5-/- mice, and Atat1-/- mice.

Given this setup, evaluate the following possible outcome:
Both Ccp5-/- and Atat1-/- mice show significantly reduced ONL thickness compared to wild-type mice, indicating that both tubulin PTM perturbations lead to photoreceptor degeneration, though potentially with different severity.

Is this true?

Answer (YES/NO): NO